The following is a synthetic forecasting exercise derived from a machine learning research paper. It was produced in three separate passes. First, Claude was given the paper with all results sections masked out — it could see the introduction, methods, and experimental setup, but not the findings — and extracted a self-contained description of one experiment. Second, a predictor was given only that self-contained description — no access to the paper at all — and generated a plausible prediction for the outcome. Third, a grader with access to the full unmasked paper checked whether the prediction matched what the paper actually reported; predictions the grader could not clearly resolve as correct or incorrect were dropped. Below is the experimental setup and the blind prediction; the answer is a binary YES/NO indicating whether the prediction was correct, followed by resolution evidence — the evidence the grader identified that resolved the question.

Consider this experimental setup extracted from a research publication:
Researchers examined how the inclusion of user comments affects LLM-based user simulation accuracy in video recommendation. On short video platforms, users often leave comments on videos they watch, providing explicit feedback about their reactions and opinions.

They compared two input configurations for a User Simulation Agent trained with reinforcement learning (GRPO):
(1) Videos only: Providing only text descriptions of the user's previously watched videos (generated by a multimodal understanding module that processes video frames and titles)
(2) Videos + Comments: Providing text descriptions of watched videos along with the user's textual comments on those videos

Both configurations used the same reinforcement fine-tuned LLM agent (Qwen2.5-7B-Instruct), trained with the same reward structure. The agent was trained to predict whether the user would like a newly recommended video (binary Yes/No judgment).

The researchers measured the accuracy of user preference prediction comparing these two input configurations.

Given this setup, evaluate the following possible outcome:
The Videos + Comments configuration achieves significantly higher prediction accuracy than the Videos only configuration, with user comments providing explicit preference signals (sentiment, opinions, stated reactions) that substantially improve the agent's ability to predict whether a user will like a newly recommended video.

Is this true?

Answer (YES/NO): NO